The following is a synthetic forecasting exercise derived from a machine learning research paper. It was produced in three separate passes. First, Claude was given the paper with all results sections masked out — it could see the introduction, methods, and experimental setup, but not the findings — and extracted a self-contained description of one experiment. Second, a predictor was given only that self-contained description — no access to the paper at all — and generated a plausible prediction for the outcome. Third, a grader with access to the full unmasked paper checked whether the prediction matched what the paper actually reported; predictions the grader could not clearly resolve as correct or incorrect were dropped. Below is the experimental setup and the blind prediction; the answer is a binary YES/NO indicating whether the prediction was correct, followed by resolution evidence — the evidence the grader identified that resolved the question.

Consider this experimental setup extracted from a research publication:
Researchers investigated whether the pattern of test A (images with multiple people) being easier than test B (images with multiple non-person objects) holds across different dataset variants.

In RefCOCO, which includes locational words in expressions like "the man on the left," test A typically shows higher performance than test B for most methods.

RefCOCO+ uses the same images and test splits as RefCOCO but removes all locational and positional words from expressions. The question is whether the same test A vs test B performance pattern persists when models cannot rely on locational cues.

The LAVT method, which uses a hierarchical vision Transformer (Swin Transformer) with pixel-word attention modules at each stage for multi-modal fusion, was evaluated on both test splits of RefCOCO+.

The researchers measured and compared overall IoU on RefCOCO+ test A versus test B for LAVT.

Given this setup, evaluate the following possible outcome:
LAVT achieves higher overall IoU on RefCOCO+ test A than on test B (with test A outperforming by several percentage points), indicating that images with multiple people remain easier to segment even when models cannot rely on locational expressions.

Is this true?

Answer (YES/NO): YES